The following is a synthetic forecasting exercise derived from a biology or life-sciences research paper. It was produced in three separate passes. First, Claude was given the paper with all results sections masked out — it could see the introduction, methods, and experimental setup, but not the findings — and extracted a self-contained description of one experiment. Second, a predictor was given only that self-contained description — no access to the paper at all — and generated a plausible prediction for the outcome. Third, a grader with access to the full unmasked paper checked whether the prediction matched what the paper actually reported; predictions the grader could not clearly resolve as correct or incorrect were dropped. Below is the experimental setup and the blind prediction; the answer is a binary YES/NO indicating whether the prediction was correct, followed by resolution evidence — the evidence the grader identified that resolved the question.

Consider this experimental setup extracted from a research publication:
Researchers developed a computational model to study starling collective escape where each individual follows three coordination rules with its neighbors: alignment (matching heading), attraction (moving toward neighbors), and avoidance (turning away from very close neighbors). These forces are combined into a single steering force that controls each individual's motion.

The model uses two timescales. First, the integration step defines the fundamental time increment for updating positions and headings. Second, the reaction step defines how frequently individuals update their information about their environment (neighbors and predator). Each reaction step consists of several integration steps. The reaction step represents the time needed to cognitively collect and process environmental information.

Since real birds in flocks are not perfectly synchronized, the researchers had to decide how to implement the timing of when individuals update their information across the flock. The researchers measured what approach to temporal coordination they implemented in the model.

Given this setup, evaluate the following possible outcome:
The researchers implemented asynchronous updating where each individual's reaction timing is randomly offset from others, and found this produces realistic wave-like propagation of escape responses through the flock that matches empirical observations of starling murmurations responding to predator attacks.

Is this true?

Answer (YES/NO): NO